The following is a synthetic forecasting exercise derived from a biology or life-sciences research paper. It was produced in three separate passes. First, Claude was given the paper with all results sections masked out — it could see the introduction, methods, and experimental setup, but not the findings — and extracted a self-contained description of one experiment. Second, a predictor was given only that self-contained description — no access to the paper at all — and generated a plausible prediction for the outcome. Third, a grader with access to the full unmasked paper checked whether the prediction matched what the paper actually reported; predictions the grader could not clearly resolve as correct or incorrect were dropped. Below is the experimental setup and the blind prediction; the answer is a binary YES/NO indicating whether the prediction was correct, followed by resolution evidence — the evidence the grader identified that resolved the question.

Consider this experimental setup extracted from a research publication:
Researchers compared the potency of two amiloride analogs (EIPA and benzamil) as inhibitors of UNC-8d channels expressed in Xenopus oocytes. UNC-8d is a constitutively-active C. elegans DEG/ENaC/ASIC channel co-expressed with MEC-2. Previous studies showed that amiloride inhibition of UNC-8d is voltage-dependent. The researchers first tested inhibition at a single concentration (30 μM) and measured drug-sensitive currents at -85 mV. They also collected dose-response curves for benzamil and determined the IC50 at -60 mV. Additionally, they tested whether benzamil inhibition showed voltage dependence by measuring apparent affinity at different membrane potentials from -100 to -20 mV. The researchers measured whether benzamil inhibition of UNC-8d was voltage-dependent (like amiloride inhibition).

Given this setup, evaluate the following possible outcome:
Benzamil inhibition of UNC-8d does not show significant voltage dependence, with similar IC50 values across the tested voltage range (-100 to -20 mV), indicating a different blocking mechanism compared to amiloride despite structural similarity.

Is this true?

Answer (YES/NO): YES